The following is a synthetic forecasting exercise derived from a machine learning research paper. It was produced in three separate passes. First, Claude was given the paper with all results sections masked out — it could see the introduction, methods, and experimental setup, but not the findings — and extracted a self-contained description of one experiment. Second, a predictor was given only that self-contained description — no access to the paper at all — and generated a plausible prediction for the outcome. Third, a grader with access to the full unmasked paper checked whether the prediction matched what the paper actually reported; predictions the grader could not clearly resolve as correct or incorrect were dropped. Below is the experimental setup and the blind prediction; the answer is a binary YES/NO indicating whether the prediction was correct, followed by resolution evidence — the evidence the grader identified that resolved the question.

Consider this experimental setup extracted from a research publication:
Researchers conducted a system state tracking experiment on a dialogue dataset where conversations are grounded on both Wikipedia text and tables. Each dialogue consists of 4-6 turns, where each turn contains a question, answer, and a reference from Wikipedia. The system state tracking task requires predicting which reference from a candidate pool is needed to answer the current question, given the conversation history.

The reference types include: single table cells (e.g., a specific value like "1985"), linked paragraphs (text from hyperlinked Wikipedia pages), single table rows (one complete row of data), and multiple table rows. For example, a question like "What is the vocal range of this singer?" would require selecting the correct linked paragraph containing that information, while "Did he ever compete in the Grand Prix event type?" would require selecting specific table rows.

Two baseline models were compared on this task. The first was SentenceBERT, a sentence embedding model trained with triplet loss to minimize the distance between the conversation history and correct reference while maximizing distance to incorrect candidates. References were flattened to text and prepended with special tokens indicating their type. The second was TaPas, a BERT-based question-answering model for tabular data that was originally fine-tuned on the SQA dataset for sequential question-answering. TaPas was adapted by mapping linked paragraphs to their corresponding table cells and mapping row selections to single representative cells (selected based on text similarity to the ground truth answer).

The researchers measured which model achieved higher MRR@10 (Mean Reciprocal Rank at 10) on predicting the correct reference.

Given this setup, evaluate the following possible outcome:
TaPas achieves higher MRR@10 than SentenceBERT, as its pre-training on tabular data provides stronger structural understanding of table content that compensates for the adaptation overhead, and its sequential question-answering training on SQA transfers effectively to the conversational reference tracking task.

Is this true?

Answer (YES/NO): YES